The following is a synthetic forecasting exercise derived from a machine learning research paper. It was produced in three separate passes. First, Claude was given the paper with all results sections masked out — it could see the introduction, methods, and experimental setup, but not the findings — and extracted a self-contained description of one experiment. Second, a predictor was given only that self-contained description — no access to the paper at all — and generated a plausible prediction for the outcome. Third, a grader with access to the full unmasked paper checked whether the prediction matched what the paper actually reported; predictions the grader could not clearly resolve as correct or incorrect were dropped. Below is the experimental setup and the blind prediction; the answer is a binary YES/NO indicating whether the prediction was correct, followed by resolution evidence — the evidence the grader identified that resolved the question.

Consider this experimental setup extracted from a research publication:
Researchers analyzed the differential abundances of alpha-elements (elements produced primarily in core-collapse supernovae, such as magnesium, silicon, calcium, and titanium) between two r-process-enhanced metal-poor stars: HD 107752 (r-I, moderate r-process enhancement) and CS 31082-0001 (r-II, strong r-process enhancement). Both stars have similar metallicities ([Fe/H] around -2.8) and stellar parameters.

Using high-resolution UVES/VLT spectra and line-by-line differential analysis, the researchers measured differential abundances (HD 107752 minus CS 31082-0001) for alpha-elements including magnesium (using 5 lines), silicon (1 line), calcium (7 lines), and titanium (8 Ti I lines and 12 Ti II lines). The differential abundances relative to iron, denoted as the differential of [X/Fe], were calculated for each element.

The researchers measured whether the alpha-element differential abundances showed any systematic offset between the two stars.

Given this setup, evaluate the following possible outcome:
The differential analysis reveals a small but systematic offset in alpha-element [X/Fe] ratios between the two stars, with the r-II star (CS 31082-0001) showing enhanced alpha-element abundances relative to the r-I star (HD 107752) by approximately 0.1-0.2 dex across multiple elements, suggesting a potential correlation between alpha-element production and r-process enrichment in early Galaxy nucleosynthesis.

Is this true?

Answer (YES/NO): NO